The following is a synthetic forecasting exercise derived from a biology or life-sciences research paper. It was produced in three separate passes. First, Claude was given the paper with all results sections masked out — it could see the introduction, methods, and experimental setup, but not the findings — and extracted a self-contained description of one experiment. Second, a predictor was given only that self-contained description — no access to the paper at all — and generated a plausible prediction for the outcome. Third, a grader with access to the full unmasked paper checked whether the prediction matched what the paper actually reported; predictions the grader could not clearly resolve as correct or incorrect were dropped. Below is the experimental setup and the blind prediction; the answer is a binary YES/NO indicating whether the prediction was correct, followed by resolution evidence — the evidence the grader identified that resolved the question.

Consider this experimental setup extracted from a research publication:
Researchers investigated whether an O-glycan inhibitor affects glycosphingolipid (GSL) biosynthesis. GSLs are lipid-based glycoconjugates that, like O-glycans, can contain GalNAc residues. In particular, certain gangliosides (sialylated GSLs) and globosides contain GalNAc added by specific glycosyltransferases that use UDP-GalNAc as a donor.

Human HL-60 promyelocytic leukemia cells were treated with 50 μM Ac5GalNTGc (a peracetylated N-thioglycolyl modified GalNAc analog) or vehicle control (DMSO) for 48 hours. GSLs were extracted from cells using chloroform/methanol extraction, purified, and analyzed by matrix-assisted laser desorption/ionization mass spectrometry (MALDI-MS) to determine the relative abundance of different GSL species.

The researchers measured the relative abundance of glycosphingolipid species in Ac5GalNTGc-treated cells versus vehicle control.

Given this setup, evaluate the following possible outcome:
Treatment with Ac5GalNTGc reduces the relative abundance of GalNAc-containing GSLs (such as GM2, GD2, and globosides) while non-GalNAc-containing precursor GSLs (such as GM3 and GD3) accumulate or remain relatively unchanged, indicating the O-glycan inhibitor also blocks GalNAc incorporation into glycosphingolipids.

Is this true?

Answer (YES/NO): NO